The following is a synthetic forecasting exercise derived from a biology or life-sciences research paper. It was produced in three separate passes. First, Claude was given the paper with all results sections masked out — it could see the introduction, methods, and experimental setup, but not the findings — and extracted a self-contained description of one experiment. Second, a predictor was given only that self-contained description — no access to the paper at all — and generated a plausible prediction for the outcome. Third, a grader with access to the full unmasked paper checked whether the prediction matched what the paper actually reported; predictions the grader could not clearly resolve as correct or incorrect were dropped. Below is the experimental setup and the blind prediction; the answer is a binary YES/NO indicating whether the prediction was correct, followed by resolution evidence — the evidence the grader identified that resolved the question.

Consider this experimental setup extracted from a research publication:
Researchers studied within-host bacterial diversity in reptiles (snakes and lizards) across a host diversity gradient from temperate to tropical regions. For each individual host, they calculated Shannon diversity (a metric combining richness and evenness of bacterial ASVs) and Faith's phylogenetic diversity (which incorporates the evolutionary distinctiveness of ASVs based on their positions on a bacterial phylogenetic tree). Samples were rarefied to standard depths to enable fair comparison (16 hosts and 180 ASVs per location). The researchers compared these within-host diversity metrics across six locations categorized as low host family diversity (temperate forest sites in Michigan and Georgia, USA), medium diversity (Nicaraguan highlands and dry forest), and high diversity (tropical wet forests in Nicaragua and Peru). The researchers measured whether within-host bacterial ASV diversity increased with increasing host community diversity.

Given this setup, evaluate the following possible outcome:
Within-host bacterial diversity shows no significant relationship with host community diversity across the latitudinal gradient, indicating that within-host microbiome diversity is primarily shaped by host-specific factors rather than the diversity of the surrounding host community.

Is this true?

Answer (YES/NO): YES